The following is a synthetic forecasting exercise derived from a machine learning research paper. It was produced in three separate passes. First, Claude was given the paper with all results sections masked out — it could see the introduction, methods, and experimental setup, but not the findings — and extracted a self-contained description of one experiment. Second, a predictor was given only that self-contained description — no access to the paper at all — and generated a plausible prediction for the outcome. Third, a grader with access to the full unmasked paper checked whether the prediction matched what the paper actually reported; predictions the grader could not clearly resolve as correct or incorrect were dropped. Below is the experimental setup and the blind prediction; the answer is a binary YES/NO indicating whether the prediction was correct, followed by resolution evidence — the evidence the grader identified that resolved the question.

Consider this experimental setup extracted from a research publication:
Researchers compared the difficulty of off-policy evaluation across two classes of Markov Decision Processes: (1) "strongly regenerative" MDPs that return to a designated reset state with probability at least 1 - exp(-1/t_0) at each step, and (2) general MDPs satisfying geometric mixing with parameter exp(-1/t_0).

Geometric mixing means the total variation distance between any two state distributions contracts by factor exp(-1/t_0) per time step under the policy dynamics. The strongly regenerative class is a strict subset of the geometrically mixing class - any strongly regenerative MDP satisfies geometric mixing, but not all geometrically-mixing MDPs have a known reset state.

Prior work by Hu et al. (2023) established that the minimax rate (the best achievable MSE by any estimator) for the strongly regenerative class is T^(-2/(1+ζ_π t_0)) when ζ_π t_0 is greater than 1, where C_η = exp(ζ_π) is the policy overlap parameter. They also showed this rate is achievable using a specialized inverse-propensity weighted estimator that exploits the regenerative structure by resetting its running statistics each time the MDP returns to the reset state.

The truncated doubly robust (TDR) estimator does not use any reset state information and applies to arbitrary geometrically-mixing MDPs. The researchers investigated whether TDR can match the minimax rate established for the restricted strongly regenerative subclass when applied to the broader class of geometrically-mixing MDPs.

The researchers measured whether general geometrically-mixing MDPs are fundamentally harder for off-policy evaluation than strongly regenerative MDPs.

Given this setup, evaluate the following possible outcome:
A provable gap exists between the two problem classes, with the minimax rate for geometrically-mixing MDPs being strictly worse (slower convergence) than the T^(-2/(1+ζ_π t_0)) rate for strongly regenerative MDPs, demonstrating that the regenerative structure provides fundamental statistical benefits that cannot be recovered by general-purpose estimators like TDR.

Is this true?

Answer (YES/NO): NO